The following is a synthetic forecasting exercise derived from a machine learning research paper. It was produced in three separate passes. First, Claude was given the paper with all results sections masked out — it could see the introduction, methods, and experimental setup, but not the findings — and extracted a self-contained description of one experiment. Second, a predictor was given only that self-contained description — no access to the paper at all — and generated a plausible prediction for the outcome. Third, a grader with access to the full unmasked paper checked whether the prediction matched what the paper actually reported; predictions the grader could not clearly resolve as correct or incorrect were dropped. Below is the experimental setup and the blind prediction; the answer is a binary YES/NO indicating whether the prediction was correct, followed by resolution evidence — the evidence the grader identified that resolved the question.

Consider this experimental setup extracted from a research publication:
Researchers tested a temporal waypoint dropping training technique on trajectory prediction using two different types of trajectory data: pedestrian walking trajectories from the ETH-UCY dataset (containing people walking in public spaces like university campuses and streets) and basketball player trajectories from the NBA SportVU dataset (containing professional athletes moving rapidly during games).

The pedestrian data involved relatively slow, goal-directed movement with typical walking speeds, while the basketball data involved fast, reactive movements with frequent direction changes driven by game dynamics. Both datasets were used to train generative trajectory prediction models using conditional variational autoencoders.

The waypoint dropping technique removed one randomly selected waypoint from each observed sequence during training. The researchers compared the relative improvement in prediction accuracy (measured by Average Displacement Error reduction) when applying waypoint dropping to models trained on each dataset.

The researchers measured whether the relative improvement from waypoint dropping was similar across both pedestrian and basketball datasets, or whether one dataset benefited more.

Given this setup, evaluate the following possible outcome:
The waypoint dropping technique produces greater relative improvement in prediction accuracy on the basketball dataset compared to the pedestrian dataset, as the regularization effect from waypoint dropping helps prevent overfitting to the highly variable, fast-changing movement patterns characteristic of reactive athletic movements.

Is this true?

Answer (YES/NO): YES